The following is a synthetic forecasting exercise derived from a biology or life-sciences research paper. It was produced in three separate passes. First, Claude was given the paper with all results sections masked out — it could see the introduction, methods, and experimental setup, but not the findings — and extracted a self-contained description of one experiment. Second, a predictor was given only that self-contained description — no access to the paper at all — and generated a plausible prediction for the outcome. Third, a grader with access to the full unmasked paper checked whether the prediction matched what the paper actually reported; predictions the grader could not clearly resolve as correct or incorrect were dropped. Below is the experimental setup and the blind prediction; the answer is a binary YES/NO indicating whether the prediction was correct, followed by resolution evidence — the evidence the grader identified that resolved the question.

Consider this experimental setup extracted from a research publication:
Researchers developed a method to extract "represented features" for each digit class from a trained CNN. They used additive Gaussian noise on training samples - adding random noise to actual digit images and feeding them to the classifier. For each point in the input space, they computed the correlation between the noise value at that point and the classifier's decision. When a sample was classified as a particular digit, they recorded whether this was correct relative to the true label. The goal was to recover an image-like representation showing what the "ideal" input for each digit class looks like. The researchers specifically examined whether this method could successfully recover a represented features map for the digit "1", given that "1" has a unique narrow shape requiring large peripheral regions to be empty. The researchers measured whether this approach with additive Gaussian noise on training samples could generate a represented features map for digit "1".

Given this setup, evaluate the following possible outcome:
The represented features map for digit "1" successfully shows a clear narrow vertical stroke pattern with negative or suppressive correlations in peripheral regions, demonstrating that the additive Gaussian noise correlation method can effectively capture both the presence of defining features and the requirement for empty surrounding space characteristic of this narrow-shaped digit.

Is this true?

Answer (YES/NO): NO